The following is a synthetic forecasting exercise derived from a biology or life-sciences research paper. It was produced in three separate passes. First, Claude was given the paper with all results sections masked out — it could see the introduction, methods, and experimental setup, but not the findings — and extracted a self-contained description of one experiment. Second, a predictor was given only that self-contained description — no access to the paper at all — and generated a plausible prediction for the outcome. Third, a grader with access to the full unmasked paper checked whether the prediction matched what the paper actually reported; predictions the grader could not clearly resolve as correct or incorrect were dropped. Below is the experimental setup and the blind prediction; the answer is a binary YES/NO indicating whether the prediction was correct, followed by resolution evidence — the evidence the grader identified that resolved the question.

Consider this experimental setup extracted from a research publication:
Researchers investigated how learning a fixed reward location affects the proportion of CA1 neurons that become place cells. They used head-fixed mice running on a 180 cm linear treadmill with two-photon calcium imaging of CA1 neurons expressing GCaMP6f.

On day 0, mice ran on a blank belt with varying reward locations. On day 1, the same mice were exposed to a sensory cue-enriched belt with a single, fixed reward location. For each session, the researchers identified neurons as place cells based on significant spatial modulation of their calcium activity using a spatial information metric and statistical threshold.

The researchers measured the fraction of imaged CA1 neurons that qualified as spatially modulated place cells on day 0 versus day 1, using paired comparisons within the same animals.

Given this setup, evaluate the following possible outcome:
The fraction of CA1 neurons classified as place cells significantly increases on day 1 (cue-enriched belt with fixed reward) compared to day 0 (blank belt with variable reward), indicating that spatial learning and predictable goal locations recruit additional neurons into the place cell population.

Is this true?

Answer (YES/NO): YES